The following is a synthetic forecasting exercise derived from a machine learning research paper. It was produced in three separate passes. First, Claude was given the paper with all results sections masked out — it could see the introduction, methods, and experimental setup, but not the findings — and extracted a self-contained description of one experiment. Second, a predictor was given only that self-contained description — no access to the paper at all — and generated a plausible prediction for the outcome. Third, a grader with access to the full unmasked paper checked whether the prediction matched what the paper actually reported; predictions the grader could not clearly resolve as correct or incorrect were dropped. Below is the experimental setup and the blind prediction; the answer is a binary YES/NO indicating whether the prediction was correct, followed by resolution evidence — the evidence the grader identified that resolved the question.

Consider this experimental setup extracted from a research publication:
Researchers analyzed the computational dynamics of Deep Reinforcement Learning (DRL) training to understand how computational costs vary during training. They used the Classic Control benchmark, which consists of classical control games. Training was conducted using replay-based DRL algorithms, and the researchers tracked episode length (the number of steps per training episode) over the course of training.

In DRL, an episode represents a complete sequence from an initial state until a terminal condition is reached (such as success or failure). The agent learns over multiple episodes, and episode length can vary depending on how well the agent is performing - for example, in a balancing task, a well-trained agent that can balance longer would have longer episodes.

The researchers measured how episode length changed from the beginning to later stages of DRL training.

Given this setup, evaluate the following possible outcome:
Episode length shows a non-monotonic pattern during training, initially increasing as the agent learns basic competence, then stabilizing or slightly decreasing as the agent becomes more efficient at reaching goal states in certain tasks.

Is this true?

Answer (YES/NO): NO